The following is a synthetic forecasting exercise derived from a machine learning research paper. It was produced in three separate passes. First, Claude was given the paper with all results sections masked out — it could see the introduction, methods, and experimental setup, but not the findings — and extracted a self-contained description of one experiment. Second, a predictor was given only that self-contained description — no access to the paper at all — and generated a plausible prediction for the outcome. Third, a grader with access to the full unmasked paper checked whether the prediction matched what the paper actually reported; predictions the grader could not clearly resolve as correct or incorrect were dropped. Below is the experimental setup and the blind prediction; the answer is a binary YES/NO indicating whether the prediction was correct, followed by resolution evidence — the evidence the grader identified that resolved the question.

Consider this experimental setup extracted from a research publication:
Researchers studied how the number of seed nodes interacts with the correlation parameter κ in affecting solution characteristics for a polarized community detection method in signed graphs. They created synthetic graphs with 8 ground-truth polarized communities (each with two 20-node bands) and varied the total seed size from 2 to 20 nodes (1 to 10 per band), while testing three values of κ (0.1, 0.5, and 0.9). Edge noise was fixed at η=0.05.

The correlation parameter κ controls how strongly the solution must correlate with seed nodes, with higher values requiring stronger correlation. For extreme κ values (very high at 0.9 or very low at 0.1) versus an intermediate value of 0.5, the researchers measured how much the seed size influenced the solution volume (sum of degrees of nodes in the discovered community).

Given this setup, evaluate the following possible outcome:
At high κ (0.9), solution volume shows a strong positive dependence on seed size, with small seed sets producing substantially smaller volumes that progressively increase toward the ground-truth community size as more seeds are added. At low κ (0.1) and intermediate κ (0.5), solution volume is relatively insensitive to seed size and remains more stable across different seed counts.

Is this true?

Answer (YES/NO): NO